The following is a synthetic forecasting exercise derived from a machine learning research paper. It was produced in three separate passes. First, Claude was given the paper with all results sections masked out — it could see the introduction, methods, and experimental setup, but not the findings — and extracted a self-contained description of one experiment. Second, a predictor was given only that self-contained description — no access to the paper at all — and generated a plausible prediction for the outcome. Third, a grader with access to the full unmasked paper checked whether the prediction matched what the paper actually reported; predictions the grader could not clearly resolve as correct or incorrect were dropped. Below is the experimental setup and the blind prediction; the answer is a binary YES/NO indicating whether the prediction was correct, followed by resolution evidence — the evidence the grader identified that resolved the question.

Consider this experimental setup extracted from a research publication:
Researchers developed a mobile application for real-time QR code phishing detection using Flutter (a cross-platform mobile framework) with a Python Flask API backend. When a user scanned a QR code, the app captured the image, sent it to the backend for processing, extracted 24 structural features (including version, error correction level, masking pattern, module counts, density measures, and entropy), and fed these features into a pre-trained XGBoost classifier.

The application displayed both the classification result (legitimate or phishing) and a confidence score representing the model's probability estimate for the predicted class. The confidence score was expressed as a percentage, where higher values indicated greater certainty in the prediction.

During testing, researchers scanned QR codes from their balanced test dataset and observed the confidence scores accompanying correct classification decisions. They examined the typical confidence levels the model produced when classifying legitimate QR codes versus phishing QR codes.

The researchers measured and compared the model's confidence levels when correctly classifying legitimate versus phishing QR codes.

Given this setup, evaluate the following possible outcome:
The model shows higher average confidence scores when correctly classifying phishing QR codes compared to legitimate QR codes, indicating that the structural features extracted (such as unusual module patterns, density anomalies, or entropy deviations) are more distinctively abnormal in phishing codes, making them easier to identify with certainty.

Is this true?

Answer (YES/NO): YES